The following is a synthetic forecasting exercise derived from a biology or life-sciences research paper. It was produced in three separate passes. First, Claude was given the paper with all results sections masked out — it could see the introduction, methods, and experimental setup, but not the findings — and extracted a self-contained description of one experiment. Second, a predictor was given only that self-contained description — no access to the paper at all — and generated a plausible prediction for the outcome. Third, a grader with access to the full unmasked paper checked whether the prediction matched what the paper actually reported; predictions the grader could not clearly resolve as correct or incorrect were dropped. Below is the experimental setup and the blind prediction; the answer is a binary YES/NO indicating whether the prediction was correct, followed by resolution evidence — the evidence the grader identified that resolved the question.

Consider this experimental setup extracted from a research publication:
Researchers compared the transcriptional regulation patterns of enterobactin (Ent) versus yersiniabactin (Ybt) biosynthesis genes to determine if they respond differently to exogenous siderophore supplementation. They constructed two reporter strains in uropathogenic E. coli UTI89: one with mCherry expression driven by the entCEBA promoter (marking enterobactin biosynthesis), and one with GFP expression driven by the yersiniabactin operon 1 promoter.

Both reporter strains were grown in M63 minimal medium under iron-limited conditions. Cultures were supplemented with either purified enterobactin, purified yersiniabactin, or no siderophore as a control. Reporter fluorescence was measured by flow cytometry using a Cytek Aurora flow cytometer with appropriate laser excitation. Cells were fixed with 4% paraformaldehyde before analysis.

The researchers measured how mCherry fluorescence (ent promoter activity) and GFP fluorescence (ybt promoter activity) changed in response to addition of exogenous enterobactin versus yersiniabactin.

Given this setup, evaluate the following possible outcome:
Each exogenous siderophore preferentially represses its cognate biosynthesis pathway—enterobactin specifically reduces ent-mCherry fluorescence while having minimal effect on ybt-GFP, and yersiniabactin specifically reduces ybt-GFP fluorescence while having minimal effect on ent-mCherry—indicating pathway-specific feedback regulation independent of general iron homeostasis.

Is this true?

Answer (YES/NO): NO